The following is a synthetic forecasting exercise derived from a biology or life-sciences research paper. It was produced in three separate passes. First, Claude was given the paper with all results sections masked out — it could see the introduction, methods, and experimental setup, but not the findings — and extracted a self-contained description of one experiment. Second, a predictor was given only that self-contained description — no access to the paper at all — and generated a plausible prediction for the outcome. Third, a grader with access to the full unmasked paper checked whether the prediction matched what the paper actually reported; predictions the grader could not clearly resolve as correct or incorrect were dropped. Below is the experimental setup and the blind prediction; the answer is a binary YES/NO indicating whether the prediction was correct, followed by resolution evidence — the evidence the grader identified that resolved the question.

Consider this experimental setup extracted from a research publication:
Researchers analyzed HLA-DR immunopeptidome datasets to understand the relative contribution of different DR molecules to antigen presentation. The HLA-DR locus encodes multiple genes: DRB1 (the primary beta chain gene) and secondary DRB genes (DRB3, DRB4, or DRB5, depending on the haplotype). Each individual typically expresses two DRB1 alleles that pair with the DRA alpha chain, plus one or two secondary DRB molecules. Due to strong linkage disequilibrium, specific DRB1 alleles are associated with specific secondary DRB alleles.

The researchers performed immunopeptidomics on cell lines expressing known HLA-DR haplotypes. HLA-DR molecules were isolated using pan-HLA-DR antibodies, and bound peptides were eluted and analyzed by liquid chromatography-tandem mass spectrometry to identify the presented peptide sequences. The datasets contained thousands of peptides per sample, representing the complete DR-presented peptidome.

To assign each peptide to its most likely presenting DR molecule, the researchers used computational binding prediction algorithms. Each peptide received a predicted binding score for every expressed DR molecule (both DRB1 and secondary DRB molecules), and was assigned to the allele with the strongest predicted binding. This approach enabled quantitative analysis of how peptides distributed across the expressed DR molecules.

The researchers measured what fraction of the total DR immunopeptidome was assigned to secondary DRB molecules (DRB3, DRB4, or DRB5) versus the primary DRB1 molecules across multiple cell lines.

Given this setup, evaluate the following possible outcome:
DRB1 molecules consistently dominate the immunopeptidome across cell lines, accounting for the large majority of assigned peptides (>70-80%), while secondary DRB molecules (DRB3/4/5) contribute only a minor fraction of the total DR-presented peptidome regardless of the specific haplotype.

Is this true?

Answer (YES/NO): NO